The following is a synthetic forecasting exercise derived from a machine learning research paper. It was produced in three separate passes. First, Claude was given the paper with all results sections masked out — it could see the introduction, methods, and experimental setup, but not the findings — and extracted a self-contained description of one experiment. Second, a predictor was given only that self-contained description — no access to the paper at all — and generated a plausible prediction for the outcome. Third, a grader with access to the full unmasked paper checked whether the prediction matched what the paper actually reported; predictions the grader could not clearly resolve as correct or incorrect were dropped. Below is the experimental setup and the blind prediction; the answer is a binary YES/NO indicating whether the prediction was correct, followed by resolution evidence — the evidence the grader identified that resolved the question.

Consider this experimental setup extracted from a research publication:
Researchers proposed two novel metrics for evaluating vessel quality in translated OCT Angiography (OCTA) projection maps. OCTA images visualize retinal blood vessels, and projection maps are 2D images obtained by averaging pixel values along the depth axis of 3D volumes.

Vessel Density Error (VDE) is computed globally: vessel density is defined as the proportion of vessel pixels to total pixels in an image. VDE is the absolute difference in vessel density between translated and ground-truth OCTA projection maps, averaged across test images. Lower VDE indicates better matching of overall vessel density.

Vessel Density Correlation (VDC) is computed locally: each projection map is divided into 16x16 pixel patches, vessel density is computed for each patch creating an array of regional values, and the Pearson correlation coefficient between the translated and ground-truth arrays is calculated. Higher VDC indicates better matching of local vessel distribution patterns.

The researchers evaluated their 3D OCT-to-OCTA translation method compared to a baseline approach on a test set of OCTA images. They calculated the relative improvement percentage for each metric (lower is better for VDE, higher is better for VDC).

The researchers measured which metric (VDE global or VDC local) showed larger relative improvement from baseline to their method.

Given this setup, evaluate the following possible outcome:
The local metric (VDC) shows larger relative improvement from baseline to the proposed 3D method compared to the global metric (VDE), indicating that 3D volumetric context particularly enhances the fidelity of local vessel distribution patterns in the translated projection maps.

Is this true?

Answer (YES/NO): NO